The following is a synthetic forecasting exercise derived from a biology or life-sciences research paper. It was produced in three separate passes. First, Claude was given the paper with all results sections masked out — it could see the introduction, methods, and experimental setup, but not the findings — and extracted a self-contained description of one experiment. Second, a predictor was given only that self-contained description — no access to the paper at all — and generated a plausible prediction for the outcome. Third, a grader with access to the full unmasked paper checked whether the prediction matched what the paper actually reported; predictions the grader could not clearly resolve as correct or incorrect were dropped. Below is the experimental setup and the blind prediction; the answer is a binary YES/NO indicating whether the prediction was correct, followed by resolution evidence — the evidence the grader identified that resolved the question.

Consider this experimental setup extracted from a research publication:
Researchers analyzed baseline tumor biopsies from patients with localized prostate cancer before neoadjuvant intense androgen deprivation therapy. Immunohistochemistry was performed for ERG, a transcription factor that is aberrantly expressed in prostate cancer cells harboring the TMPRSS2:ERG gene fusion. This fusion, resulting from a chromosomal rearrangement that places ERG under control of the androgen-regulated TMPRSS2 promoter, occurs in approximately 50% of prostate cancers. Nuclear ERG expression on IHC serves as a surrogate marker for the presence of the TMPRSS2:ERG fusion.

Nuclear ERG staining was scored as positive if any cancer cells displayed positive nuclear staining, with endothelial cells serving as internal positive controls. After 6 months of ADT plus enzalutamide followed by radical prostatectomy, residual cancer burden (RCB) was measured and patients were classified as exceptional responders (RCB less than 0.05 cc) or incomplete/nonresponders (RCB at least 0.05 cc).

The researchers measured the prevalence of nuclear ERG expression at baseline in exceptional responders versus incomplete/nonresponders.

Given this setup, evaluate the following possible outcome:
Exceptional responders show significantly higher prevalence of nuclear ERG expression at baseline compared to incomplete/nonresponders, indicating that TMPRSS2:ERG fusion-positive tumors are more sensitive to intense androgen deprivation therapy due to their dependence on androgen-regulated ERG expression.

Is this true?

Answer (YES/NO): NO